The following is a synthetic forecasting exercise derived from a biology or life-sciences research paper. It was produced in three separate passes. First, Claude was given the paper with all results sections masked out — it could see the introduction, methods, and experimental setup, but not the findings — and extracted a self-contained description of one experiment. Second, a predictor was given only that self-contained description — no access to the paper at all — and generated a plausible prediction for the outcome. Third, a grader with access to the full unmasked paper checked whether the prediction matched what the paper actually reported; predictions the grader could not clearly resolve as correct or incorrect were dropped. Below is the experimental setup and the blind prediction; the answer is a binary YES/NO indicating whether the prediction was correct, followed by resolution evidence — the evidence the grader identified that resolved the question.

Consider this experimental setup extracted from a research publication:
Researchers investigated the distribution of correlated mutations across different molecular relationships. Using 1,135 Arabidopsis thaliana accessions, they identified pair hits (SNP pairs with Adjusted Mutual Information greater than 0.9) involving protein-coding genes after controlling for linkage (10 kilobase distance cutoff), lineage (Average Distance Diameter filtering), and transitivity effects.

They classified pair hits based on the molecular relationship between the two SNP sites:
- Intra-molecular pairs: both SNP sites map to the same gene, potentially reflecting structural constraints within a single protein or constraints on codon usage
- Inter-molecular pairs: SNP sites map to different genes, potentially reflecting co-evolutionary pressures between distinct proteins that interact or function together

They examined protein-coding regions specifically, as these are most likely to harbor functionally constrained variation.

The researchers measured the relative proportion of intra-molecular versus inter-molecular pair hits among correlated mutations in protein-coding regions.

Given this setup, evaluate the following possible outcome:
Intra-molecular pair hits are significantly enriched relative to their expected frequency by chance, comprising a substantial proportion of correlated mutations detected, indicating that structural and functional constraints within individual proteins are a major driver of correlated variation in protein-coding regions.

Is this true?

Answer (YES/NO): NO